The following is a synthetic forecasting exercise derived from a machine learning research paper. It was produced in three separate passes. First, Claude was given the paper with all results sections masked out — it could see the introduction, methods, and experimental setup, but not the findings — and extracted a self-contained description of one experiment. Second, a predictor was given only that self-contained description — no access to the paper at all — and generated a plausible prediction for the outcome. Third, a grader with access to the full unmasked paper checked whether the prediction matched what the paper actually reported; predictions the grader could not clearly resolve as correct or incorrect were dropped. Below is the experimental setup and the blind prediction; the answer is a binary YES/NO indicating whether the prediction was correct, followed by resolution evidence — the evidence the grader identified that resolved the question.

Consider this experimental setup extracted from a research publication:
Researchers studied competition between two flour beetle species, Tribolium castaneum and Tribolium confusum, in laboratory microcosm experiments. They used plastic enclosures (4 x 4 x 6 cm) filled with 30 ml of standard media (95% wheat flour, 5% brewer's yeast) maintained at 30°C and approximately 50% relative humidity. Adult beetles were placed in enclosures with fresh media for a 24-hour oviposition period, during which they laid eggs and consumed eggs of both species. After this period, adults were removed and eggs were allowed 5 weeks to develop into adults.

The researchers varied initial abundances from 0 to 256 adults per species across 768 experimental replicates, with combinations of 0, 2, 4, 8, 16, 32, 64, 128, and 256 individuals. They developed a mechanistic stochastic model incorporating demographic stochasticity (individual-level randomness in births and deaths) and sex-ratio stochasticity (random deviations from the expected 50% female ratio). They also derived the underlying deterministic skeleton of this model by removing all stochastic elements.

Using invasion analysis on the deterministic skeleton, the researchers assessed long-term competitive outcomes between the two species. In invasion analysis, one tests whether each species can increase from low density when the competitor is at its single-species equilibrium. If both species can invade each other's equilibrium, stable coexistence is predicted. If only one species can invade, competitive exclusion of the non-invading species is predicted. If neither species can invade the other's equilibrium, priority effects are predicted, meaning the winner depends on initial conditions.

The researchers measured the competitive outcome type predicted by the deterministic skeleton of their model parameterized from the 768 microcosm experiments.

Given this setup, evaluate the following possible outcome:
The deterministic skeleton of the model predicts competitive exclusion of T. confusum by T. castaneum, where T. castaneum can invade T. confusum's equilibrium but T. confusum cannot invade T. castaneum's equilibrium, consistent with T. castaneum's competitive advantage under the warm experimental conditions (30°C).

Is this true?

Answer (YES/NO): NO